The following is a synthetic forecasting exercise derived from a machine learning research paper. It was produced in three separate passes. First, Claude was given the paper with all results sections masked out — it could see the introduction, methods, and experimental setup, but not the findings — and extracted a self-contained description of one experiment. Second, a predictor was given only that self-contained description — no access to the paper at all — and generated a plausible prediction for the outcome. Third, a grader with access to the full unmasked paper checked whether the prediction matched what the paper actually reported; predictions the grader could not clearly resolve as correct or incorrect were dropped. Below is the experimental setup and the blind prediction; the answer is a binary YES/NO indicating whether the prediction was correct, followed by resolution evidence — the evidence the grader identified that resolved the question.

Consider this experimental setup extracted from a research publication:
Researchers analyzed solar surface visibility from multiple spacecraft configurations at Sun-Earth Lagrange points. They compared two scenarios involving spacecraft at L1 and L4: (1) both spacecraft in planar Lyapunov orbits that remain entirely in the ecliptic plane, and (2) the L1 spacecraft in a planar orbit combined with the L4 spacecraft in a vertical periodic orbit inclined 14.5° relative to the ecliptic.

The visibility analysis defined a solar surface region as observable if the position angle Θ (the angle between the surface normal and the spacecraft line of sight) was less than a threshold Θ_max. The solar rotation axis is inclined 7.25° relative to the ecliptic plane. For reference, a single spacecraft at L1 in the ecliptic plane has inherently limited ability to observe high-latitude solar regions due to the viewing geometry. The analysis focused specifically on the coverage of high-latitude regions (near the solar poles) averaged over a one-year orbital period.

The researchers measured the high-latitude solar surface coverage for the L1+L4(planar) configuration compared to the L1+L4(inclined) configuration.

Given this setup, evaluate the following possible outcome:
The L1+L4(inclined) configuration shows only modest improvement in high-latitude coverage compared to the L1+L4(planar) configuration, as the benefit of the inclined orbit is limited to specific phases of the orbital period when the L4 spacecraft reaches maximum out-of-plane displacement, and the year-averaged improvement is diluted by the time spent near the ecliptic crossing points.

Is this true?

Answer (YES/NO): YES